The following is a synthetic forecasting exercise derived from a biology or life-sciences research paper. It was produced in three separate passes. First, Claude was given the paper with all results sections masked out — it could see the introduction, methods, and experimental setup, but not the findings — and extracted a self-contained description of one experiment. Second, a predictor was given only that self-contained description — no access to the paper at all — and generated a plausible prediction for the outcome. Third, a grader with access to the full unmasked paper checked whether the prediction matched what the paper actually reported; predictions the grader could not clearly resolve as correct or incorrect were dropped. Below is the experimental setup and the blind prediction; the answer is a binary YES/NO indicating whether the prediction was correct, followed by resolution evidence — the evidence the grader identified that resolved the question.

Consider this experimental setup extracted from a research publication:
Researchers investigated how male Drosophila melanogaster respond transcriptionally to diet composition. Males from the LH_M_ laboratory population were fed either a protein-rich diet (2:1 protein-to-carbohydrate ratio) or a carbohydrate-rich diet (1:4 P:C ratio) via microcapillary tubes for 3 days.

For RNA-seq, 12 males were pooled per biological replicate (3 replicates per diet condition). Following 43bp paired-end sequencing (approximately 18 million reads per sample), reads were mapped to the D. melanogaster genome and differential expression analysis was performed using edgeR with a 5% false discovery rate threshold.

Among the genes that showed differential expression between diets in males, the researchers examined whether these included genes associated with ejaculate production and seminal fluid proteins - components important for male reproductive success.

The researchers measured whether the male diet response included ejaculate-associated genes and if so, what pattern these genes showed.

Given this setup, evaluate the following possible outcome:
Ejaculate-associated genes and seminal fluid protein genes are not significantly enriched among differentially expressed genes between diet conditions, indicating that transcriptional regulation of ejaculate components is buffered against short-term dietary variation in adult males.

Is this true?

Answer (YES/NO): NO